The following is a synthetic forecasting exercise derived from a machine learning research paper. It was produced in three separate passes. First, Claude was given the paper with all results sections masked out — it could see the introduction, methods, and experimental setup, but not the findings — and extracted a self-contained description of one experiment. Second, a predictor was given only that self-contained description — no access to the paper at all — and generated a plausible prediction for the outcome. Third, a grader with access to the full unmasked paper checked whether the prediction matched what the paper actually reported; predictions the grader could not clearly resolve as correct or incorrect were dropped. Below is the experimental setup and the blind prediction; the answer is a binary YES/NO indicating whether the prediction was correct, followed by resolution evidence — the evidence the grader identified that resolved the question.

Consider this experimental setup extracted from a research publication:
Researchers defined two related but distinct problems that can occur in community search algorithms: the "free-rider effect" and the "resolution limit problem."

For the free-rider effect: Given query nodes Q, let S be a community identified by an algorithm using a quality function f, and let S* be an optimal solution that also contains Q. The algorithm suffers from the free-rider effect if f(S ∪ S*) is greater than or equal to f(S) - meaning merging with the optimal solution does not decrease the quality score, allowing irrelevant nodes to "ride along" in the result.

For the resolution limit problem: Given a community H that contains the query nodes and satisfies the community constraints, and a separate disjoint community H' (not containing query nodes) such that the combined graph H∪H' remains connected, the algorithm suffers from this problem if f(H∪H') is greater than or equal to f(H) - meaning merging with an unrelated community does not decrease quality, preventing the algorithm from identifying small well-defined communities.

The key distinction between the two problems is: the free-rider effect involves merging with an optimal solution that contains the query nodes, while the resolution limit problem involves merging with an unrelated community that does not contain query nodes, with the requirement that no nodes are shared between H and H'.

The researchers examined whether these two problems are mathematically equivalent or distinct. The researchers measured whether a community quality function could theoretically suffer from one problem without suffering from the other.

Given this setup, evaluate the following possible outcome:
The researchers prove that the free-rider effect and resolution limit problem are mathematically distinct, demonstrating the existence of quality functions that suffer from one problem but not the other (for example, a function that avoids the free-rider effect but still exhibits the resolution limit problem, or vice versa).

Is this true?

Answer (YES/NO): NO